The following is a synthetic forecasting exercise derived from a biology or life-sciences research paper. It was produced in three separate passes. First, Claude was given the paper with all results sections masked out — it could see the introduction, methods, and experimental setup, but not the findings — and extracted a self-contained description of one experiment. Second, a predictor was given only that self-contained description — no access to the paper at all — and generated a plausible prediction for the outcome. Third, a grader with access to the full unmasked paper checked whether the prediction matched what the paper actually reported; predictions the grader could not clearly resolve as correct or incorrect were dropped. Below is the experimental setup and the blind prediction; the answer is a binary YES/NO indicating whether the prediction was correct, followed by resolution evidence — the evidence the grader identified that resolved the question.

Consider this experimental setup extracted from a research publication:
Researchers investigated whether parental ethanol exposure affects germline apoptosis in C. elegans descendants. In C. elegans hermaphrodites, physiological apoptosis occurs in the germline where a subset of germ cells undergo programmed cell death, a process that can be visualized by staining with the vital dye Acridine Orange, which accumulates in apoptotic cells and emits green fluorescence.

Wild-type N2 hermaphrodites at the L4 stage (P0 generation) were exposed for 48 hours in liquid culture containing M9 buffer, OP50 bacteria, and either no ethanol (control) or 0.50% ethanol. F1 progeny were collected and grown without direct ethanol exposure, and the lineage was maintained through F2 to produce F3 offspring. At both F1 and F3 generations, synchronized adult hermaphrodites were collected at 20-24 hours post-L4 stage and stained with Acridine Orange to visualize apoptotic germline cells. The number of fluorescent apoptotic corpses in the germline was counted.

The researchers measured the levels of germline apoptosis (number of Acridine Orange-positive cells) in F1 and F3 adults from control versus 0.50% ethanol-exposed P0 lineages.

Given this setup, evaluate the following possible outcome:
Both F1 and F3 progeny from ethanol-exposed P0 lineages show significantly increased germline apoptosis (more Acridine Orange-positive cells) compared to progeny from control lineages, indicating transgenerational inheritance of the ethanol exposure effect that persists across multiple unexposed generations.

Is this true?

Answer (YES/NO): YES